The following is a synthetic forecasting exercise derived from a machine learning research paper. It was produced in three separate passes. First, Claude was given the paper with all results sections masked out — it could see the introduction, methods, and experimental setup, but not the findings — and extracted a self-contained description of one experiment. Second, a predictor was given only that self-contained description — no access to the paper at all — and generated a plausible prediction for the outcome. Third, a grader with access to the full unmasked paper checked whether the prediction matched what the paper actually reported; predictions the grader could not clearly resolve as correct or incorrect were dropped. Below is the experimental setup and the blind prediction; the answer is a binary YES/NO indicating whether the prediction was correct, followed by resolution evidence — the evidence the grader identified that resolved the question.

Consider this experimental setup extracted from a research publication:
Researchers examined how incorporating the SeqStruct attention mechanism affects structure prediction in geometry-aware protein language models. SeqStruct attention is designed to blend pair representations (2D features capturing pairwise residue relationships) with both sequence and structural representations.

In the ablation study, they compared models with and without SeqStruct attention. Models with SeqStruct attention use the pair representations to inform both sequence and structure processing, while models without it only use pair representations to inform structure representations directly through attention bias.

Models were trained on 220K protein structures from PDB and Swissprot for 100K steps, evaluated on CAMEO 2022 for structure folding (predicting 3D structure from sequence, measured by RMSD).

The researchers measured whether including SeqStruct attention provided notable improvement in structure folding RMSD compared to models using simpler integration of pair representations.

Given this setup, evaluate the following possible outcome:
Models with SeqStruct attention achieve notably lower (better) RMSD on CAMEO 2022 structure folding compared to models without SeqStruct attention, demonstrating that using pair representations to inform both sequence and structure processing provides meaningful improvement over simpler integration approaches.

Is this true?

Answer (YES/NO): NO